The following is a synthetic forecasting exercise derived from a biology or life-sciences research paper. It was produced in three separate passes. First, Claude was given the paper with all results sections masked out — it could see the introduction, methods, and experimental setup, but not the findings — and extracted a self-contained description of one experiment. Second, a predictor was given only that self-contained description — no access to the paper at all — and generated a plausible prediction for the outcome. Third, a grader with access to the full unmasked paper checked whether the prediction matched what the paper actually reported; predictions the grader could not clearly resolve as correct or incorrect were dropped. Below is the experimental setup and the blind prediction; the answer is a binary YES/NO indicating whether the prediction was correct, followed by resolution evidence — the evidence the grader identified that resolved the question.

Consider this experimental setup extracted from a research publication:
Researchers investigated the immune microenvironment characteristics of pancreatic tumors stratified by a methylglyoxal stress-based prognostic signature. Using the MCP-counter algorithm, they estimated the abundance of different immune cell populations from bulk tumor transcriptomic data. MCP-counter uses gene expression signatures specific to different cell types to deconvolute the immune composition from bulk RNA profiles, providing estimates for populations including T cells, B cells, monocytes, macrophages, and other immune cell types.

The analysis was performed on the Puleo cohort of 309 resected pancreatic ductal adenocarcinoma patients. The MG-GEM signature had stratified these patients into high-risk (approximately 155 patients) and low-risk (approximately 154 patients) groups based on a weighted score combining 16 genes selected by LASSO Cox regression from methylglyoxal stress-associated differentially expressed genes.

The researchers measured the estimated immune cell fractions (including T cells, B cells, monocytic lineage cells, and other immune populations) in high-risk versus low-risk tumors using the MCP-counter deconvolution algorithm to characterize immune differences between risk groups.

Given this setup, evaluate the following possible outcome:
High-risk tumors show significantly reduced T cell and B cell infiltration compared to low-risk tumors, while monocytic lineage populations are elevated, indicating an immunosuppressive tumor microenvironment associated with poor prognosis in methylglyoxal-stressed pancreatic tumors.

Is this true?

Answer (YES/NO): NO